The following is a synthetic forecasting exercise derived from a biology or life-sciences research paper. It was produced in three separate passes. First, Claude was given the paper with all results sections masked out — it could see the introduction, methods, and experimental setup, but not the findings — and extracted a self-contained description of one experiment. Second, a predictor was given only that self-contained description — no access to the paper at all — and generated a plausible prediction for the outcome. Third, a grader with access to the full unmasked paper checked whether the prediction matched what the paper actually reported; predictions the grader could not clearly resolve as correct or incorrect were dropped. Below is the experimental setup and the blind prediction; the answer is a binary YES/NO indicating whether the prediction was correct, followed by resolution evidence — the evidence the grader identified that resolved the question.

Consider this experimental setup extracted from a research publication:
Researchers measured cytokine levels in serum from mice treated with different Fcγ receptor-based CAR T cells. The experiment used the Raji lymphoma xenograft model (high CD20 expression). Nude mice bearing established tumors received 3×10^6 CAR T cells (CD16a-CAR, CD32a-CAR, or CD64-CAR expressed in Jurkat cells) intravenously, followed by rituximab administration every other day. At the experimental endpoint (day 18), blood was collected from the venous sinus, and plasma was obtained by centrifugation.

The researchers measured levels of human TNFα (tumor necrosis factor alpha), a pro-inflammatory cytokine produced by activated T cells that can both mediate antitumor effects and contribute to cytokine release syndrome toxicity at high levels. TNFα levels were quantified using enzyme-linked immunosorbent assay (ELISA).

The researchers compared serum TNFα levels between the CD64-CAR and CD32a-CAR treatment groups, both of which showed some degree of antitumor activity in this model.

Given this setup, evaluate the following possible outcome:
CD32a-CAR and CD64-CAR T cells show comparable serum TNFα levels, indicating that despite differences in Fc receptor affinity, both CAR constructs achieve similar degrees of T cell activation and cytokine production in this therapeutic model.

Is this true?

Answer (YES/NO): NO